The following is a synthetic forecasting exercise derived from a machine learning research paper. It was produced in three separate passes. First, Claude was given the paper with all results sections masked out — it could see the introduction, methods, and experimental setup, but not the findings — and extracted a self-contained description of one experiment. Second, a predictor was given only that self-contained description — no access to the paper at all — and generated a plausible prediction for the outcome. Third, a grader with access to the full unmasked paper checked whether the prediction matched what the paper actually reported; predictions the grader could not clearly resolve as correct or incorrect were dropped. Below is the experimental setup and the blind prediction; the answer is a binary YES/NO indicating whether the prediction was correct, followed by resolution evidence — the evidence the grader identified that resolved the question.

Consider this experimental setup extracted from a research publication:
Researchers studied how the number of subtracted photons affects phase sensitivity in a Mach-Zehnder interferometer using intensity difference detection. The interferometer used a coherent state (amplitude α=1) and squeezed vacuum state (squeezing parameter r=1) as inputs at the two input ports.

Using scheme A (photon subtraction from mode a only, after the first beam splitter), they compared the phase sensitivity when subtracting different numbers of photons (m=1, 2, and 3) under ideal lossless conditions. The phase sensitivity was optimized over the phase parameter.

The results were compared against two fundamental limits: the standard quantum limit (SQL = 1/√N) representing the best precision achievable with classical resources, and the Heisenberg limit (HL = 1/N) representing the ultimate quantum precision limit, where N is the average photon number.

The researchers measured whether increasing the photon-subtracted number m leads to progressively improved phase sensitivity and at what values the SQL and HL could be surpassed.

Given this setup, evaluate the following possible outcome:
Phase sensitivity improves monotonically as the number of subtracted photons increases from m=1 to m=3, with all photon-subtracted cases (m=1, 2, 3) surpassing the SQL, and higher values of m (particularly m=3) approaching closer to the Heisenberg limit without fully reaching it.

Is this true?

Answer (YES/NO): NO